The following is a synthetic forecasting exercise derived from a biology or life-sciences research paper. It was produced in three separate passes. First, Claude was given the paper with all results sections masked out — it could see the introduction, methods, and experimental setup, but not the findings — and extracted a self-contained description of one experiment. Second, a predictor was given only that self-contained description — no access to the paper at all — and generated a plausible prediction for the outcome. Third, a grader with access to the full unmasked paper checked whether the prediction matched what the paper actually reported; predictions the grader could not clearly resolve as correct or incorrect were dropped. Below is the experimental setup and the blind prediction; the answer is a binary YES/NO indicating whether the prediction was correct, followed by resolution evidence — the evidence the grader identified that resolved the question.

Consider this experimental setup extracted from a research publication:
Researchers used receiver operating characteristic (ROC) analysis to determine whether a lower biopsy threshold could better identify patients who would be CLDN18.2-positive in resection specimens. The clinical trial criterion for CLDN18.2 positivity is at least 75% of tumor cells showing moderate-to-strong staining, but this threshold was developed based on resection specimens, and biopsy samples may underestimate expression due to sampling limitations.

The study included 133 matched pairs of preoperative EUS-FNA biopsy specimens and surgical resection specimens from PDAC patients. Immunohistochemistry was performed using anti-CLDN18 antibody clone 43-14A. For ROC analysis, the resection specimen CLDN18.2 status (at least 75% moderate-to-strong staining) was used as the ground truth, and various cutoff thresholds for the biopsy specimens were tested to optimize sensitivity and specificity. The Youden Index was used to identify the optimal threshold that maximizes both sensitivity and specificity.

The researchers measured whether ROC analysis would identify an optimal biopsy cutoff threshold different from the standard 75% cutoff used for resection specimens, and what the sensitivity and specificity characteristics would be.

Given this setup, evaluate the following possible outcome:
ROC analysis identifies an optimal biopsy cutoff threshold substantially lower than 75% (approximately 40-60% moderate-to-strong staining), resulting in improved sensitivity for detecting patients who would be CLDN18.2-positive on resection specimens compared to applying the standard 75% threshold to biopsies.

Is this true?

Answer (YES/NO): NO